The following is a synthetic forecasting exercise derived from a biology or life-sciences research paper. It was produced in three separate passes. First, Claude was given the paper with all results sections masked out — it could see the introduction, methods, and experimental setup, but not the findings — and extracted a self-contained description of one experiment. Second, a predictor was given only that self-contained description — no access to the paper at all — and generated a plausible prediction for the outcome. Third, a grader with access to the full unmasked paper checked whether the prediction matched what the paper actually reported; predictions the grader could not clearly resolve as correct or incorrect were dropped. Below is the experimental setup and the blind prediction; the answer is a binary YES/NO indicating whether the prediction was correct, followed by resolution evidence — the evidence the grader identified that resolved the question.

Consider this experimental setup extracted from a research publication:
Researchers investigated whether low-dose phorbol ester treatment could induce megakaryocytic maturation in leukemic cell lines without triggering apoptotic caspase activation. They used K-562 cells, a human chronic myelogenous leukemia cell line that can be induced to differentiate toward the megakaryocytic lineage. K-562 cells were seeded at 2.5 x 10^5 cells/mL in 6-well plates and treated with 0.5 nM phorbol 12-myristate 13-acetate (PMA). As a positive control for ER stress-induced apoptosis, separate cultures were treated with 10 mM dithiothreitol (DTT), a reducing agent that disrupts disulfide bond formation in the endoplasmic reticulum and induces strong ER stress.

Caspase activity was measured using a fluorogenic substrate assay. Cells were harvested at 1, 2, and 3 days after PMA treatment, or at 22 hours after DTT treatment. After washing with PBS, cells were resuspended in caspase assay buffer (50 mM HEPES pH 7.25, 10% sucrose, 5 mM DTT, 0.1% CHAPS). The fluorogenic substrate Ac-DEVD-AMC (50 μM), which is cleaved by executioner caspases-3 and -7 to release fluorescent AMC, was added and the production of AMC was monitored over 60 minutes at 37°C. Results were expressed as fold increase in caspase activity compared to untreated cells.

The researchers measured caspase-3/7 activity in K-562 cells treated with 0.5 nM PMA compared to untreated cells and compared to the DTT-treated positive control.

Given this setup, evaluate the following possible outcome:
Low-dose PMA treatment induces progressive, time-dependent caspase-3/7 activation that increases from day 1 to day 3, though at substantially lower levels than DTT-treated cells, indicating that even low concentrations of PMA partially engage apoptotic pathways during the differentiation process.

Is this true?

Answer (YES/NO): NO